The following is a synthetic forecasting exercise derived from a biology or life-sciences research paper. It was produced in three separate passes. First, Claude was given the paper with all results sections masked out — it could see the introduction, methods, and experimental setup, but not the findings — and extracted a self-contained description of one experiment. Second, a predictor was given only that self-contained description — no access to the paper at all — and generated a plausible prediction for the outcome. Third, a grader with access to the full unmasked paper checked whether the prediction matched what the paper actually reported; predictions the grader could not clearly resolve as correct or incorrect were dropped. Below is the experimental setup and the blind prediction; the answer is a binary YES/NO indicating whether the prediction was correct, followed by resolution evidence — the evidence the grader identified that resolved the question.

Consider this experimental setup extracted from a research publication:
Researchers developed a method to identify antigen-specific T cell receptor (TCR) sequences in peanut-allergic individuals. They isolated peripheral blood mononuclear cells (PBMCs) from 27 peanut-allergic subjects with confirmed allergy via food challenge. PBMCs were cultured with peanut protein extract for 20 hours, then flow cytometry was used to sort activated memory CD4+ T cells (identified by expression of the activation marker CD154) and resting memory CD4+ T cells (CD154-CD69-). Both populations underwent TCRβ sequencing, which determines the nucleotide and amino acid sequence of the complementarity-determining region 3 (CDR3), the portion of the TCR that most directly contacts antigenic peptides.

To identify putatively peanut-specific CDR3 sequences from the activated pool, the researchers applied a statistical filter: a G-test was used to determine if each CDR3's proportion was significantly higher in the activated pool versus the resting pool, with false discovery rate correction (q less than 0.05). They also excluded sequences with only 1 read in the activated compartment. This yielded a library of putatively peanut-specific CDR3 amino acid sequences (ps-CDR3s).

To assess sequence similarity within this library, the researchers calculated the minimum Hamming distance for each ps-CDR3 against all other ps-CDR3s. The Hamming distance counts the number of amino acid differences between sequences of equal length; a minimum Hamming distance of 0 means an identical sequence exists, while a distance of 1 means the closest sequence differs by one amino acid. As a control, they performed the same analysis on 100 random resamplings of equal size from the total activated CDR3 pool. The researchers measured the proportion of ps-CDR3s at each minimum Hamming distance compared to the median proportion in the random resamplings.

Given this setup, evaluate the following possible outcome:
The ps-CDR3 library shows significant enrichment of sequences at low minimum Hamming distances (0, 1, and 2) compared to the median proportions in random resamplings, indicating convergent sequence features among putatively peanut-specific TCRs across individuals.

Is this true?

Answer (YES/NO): YES